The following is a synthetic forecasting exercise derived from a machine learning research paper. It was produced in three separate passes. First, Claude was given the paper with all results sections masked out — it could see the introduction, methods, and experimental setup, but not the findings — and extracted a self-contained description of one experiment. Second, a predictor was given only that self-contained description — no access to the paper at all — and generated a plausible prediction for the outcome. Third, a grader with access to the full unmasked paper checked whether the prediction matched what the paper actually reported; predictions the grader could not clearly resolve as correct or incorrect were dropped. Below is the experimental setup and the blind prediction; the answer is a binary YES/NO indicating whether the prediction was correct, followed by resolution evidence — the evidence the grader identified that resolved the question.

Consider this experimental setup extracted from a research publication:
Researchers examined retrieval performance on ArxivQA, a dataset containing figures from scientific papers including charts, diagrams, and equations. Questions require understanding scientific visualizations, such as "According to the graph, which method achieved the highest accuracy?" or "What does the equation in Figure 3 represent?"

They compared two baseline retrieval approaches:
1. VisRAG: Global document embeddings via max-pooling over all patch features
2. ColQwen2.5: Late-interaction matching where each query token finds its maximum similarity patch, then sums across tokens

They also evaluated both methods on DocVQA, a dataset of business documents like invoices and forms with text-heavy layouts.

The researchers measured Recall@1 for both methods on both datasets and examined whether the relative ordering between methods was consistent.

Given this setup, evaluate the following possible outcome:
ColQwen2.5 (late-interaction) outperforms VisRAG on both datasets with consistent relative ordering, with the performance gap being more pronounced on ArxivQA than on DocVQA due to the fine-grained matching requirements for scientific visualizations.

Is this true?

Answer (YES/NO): NO